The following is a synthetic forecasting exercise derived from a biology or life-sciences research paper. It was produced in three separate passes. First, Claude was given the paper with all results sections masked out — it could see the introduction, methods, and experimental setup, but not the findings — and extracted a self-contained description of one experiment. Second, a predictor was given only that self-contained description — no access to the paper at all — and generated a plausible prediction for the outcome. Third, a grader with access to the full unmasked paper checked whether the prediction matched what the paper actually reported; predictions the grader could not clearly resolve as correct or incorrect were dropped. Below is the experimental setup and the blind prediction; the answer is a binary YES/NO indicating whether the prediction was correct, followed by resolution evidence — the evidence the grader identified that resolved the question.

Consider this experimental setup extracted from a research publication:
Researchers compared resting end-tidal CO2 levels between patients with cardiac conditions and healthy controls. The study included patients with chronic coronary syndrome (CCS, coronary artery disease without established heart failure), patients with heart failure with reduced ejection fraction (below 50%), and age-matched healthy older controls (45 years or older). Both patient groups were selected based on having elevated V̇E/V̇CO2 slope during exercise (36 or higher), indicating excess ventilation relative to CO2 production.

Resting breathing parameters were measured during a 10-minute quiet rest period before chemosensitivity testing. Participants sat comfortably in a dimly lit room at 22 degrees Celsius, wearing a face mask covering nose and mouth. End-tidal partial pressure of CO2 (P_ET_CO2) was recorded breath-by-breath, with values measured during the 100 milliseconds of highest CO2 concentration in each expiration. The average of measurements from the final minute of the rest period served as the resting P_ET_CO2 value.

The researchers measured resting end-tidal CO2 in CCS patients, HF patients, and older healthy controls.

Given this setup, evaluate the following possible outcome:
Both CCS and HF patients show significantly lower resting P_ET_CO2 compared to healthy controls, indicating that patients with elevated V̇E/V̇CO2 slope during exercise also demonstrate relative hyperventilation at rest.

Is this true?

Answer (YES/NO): YES